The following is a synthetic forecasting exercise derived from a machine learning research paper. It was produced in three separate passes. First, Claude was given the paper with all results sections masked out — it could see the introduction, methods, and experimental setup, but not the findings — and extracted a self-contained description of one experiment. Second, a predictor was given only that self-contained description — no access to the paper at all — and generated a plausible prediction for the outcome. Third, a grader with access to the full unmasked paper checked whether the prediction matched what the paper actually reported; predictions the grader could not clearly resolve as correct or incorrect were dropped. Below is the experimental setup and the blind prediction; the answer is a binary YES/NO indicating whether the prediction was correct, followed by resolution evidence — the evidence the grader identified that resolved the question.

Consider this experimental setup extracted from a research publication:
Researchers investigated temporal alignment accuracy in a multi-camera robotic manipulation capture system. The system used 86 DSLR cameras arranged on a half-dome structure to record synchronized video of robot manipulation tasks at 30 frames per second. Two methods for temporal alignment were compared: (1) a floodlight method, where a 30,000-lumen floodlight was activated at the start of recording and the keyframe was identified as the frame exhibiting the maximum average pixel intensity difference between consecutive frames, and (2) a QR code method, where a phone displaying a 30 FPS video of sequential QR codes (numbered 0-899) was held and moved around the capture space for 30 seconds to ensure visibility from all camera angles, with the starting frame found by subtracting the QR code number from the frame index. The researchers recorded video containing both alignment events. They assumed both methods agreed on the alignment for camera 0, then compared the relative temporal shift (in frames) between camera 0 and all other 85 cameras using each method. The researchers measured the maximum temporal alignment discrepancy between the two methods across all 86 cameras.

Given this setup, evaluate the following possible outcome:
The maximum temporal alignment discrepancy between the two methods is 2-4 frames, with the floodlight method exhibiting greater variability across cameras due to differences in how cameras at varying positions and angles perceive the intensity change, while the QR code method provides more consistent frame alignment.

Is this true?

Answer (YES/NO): NO